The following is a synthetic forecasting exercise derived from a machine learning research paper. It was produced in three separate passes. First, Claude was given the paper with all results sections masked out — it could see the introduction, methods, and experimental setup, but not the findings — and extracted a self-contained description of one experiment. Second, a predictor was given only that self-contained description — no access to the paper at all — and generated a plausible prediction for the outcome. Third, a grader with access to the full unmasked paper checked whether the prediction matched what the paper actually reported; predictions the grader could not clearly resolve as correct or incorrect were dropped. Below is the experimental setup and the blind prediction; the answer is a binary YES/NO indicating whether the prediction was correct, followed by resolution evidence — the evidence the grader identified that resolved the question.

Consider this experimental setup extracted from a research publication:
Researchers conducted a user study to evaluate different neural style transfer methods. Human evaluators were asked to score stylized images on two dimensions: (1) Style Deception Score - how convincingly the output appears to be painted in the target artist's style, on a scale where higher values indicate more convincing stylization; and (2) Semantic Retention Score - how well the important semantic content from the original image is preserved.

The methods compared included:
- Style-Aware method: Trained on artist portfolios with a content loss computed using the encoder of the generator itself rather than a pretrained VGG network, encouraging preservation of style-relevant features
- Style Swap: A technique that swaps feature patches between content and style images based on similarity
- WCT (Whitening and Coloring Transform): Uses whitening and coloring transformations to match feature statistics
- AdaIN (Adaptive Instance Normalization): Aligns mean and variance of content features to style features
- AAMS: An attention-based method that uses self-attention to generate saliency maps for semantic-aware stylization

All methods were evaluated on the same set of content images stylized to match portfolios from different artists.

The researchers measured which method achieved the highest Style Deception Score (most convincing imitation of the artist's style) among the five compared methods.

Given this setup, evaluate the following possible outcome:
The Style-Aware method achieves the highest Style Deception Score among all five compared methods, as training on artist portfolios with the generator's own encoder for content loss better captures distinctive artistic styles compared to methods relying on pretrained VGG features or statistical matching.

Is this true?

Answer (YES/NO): YES